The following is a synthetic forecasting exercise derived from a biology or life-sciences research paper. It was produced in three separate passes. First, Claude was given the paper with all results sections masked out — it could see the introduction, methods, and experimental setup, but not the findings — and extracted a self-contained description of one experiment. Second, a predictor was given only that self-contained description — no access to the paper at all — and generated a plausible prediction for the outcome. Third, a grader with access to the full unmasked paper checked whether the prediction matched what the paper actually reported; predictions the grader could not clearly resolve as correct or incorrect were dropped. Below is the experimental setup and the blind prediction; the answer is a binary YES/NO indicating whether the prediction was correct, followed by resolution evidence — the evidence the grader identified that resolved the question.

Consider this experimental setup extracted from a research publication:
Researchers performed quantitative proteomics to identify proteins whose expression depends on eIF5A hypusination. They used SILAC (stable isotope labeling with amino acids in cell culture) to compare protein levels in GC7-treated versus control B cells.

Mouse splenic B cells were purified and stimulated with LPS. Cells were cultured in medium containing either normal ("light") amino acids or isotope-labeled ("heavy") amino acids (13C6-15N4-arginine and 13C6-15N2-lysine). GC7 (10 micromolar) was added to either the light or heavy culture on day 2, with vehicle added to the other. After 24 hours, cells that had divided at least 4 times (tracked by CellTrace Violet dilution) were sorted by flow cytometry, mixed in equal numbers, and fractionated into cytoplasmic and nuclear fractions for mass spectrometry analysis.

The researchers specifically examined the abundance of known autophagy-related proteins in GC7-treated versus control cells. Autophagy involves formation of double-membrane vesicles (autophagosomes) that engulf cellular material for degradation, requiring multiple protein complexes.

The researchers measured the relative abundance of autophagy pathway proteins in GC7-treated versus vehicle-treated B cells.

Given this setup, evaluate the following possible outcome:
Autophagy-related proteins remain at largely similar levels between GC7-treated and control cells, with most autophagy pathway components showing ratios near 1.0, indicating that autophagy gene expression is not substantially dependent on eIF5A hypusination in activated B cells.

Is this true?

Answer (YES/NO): NO